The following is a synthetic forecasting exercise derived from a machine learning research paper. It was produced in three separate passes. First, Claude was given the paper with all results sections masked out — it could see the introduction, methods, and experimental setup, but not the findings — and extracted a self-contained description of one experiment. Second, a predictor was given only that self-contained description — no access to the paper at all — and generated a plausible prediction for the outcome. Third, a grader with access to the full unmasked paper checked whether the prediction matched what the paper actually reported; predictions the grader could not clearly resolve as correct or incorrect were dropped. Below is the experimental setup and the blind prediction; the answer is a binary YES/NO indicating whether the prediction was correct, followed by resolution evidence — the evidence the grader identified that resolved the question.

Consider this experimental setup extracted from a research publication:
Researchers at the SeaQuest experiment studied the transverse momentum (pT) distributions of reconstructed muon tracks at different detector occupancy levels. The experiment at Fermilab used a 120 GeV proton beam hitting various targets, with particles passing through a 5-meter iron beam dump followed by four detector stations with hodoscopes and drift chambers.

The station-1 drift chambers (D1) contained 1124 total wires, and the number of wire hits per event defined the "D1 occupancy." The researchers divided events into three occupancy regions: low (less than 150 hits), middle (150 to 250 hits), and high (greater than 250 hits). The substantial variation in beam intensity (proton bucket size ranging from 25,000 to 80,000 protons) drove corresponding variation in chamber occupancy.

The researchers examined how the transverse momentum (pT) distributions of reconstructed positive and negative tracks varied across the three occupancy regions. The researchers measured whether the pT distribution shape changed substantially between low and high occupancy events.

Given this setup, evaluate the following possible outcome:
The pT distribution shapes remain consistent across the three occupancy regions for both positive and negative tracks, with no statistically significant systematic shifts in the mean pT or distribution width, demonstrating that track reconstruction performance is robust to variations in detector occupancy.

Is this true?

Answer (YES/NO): NO